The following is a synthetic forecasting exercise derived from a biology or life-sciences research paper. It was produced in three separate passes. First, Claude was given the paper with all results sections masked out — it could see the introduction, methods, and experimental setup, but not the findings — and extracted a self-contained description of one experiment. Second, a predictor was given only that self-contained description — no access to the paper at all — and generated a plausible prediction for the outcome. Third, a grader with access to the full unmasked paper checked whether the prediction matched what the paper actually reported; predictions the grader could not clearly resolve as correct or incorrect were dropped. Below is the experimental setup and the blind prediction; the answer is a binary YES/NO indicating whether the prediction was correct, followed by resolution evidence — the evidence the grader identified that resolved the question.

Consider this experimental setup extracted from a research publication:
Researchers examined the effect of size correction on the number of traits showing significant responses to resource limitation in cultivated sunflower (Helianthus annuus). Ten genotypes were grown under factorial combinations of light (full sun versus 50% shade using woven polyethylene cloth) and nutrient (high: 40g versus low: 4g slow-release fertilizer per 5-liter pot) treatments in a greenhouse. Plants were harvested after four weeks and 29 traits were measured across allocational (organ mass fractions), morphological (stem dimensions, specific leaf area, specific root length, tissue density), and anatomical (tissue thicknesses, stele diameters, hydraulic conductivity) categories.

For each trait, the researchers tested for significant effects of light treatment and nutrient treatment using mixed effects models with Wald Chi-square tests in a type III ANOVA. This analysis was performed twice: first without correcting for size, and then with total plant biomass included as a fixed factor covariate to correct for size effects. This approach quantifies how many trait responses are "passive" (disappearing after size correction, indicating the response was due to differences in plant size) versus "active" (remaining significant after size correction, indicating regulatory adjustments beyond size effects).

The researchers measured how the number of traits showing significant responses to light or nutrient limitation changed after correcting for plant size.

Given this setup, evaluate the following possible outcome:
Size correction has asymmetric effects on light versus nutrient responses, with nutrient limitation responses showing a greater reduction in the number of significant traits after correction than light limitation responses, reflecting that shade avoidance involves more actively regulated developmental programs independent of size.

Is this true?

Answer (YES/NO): NO